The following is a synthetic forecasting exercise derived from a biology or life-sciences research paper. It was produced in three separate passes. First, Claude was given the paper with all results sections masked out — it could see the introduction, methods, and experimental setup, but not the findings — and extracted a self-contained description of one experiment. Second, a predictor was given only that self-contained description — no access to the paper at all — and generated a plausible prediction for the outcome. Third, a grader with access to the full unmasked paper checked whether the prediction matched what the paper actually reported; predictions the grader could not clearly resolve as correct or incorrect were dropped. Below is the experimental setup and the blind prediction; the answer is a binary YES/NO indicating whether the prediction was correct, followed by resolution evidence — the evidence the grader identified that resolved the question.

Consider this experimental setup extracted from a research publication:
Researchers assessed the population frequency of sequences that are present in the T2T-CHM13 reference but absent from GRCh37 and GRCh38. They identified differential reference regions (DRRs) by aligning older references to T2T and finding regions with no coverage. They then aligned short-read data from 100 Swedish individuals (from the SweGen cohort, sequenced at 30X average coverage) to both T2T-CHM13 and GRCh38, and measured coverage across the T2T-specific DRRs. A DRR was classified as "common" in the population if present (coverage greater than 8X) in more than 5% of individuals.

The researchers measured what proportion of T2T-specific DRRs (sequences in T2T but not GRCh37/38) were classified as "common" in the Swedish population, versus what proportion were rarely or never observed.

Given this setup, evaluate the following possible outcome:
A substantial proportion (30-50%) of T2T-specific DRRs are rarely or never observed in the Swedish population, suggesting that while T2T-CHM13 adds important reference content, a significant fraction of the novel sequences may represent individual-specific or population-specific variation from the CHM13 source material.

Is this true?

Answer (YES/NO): NO